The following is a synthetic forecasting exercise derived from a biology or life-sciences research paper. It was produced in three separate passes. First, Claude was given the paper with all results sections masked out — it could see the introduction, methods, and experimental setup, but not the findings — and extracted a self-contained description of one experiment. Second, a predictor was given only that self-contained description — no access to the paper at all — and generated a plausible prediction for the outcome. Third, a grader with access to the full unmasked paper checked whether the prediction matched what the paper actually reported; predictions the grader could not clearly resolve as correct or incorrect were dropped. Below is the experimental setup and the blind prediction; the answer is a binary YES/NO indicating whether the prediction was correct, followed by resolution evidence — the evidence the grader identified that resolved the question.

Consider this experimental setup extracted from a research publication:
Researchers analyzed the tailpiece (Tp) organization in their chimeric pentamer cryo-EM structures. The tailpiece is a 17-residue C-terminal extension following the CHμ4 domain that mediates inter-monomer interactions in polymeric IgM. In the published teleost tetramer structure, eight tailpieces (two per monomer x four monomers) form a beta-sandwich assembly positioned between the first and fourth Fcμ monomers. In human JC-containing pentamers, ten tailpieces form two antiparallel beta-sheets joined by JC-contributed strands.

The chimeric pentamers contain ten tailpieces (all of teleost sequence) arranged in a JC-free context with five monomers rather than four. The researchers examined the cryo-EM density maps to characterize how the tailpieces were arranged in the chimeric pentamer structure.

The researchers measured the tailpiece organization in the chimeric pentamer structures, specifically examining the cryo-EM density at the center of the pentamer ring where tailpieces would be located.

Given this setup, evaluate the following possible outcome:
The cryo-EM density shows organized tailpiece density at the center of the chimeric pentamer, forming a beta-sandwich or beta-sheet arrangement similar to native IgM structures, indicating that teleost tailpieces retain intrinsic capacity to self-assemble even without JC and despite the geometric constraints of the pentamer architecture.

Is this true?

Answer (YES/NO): NO